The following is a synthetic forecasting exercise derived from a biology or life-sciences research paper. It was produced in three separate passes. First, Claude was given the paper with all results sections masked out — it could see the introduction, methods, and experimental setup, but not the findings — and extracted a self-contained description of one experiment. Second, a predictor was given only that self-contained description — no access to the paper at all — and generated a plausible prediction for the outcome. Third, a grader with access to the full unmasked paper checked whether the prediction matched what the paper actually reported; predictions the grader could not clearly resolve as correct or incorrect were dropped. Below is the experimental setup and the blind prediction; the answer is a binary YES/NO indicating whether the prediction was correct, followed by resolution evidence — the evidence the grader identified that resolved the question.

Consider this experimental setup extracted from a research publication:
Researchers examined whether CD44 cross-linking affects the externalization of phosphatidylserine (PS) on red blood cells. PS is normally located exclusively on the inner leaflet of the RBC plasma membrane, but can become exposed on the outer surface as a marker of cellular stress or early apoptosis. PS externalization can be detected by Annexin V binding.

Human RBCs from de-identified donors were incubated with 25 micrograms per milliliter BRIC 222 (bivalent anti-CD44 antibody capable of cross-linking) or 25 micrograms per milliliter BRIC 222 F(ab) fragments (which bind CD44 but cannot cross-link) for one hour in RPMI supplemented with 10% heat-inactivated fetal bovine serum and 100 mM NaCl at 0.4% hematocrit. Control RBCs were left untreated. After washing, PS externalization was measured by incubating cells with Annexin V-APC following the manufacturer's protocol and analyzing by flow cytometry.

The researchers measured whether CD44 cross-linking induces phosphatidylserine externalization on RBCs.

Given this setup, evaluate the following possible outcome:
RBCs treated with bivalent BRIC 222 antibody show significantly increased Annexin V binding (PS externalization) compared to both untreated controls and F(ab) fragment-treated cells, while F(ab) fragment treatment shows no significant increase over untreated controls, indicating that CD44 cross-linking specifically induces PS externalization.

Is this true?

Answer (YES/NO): YES